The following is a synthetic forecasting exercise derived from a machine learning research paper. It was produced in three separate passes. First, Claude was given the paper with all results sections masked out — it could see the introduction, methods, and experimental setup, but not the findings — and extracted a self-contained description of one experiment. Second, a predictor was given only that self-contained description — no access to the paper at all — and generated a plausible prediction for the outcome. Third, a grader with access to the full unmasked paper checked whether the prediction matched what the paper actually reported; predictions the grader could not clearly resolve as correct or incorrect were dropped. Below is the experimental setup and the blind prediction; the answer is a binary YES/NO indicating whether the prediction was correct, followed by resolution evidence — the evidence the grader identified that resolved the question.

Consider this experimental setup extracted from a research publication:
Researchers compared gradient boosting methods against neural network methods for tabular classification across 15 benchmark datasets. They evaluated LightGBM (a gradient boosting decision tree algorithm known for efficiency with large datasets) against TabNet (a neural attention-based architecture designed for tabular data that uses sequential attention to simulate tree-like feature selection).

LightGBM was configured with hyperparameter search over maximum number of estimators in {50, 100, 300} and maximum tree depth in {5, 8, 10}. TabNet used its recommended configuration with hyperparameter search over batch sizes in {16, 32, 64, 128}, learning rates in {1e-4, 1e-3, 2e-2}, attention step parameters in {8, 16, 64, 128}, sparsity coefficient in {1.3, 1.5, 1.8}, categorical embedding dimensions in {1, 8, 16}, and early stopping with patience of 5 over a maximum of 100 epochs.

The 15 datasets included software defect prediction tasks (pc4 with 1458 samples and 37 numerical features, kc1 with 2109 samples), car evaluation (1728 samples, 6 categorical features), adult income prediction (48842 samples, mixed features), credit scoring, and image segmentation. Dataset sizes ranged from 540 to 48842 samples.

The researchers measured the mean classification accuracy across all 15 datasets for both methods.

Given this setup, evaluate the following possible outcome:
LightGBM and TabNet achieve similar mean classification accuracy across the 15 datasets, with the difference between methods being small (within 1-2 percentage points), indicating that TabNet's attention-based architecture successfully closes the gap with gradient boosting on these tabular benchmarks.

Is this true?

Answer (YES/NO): YES